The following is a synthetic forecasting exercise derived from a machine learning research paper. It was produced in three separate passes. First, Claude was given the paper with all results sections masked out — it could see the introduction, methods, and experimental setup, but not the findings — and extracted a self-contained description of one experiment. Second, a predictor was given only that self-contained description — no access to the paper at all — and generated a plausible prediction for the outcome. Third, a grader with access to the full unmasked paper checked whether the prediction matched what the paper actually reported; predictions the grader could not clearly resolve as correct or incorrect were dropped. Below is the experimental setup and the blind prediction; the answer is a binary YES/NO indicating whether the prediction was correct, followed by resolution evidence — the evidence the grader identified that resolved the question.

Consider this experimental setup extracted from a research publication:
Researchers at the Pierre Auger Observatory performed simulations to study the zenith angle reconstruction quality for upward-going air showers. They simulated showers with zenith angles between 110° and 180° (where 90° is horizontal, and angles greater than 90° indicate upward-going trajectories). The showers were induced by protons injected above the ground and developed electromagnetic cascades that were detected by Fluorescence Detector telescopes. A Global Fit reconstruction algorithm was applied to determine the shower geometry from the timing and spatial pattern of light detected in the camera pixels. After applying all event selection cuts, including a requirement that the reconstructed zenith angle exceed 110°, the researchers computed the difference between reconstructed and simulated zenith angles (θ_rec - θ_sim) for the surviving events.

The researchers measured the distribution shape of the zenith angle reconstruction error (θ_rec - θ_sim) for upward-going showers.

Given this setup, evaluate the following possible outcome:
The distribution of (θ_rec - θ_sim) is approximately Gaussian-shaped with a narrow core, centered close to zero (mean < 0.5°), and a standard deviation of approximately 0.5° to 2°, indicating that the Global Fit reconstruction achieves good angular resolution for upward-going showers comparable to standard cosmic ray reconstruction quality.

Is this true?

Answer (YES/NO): NO